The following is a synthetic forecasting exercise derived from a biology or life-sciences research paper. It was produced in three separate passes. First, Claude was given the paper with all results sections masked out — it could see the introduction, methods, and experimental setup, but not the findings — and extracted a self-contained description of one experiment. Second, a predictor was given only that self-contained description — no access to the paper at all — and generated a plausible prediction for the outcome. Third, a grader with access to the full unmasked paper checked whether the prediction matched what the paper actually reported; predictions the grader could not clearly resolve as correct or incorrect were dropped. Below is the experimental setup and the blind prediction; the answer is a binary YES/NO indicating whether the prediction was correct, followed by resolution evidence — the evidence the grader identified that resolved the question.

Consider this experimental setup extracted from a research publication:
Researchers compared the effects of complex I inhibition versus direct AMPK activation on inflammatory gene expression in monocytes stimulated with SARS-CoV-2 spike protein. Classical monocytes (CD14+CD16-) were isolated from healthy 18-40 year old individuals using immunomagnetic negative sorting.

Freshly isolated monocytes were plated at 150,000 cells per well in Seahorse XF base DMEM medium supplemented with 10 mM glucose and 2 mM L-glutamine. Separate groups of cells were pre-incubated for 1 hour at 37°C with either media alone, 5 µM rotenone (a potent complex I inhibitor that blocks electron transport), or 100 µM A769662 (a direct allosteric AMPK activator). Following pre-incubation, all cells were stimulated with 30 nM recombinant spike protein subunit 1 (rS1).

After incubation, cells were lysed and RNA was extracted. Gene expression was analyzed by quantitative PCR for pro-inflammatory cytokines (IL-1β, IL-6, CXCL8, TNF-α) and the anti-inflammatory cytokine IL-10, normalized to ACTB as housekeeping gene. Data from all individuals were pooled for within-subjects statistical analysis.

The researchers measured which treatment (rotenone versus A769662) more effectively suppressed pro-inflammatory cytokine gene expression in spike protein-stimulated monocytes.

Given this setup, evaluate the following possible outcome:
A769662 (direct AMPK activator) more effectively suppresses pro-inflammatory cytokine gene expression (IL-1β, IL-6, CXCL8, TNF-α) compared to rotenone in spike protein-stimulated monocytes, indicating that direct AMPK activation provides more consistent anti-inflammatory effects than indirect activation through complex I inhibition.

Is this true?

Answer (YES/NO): NO